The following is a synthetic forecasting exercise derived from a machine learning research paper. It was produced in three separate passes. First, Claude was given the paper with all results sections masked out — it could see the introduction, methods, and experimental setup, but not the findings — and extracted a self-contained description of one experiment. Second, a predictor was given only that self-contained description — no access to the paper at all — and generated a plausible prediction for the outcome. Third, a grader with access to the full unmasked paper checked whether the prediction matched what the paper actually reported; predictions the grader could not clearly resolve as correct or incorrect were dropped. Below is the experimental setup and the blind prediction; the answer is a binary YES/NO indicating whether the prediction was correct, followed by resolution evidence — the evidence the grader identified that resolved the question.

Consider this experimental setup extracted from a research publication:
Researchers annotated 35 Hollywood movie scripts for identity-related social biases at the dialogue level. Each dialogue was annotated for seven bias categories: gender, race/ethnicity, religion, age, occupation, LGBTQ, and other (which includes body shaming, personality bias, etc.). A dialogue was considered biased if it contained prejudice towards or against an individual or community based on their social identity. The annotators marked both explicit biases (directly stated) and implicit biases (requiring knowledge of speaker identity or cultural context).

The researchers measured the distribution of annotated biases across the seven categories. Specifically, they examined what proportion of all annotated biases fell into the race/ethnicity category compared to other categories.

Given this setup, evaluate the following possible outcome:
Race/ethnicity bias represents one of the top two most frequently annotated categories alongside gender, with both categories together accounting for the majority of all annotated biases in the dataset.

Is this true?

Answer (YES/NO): NO